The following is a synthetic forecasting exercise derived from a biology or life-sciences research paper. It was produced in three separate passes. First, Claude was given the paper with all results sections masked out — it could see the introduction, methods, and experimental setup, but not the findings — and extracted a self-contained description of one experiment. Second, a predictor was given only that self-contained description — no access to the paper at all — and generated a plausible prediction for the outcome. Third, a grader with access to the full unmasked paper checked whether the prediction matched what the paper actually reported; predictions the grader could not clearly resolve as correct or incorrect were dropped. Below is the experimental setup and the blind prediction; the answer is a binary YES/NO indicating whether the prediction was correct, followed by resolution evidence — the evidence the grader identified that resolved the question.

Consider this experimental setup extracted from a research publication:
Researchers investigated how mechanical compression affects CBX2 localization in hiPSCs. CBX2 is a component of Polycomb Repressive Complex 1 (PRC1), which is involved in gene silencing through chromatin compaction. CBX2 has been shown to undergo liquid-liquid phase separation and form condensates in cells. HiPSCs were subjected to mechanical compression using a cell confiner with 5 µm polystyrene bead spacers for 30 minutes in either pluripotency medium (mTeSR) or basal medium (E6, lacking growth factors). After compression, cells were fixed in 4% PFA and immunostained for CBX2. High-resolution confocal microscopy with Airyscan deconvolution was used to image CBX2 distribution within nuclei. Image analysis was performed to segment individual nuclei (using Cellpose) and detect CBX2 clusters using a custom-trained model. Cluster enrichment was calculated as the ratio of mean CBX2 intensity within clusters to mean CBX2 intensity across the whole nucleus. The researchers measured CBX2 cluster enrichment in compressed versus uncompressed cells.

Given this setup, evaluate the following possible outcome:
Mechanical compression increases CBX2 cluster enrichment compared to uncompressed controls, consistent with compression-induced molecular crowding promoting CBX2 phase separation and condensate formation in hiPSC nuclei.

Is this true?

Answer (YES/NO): YES